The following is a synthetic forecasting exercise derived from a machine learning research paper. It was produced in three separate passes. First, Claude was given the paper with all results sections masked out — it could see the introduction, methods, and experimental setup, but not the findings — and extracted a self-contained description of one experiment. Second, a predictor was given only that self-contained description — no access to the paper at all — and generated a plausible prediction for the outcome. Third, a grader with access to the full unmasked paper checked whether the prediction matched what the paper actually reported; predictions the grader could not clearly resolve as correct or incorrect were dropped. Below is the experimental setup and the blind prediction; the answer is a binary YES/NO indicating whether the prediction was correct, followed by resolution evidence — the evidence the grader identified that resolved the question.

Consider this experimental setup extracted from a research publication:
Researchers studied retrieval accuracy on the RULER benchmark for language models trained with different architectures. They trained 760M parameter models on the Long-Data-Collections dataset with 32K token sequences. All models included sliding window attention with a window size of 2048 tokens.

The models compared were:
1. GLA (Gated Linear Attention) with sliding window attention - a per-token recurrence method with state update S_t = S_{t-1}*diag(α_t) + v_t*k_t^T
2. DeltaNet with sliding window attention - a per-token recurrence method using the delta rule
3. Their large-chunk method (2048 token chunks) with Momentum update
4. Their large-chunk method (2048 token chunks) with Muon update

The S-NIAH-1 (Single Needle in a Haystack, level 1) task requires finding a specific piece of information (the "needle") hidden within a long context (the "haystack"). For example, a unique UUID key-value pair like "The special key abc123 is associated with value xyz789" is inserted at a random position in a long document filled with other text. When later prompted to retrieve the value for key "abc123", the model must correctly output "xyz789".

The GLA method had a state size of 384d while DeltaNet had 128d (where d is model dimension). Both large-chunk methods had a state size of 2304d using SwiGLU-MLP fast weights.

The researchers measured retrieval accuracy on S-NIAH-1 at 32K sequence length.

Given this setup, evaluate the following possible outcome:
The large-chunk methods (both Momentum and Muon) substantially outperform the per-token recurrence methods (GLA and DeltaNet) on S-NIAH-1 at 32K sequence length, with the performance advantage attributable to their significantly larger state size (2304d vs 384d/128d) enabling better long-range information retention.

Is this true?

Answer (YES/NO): NO